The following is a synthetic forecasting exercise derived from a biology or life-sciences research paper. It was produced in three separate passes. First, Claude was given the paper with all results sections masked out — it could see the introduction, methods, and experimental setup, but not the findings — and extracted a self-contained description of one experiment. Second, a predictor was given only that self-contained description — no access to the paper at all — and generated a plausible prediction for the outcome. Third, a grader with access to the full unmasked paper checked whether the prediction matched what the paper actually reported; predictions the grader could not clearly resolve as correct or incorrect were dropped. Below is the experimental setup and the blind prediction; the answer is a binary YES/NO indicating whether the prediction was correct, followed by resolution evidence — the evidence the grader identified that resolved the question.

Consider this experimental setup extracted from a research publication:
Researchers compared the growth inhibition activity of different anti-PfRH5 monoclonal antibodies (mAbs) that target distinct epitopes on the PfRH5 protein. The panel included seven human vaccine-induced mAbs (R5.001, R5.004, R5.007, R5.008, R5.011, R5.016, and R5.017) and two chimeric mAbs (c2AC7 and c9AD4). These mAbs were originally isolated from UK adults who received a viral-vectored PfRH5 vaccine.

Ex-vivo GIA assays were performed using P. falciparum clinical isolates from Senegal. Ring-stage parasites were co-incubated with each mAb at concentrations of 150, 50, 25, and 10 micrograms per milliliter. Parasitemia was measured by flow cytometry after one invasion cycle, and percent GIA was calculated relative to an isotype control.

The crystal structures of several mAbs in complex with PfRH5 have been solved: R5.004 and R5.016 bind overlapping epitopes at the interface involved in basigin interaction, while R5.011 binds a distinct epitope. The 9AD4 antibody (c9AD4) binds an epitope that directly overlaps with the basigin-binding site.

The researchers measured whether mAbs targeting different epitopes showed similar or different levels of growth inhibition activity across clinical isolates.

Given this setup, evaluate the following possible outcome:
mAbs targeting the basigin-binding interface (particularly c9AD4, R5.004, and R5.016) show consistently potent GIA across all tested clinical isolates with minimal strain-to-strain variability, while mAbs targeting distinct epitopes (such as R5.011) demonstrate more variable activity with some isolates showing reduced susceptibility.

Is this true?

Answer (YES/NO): NO